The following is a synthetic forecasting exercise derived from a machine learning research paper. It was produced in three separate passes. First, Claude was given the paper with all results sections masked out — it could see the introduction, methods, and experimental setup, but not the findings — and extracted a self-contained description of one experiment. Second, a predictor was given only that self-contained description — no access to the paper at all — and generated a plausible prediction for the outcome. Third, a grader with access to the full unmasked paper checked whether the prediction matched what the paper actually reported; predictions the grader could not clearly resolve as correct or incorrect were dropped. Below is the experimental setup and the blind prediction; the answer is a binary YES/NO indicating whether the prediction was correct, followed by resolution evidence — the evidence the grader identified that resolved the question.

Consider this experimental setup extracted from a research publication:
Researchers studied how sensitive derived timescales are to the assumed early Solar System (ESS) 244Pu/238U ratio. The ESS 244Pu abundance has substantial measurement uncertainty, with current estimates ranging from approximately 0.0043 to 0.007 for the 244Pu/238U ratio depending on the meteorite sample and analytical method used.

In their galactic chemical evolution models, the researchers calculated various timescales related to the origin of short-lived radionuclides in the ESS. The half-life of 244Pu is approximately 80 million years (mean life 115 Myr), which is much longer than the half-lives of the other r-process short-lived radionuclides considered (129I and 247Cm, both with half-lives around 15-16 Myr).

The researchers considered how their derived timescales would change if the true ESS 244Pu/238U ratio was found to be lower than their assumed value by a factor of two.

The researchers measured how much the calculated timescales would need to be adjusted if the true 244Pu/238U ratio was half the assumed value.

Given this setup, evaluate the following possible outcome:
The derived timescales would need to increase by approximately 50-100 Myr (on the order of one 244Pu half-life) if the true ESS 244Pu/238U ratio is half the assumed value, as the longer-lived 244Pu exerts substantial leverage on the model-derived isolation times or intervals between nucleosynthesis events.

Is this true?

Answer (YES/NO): YES